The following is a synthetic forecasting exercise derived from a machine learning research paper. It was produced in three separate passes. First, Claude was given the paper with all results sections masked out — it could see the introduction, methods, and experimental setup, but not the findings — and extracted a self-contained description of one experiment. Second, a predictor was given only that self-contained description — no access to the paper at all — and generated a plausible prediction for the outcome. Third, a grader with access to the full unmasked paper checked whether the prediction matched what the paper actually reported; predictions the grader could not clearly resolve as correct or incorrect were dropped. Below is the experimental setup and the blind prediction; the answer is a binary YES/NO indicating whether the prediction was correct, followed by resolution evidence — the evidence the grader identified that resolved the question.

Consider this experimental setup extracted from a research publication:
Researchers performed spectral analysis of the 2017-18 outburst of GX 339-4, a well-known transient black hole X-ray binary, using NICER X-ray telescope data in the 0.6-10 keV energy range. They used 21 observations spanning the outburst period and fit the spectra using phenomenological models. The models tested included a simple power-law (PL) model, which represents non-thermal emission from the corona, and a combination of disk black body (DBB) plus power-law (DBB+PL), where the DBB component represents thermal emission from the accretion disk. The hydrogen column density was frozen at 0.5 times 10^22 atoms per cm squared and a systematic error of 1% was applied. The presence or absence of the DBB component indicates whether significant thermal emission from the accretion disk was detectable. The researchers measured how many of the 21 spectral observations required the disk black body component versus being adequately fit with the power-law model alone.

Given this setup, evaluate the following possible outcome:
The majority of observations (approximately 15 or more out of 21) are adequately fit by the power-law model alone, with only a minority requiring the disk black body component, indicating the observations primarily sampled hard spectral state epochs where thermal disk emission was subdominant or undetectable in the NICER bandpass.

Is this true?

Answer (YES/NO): YES